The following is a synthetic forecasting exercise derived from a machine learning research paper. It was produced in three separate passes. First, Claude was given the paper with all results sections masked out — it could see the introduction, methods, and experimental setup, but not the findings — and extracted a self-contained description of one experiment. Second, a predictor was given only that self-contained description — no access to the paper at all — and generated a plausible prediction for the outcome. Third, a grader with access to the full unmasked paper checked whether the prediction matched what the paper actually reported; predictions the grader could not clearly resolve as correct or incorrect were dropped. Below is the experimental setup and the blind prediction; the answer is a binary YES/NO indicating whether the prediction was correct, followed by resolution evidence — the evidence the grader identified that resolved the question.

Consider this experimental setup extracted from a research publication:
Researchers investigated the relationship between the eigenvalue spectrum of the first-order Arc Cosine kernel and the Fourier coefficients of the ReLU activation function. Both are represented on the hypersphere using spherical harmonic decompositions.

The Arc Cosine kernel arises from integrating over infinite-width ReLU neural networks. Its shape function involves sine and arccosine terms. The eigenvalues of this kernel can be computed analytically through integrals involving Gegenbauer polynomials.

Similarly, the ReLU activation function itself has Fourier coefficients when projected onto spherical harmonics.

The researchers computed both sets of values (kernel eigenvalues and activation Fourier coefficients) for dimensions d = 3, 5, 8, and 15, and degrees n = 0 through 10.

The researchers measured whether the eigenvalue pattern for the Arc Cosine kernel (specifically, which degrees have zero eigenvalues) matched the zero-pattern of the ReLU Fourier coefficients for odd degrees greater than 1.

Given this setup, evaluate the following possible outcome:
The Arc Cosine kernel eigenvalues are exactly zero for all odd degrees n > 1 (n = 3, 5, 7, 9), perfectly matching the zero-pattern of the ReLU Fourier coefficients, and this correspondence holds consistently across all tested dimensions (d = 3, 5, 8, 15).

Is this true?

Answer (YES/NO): YES